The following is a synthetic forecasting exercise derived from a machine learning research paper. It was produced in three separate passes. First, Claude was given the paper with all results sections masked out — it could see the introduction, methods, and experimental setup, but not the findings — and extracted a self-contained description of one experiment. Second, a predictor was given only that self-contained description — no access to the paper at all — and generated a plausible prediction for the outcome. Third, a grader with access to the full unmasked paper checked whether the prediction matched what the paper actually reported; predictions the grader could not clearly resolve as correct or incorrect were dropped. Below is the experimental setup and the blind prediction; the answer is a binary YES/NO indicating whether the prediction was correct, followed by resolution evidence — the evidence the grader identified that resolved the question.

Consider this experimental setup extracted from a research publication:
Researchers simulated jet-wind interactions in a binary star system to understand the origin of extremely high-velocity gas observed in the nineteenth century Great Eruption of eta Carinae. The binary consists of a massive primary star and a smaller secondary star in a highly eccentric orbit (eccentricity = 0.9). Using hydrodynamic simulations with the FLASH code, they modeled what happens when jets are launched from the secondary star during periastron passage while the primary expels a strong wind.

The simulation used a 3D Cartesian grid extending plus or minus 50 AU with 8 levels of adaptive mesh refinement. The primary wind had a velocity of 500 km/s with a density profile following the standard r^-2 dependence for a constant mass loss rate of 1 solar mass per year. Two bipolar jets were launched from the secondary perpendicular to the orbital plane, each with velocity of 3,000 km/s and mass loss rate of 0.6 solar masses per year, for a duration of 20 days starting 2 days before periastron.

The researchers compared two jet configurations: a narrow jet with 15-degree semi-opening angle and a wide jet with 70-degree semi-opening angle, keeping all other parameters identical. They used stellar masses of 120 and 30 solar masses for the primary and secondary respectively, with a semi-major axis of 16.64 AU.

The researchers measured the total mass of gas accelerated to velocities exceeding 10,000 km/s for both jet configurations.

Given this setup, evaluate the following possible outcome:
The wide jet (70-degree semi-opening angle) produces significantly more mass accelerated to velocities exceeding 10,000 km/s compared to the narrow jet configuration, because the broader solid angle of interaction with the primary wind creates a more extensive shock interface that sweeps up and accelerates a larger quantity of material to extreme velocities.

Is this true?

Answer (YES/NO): NO